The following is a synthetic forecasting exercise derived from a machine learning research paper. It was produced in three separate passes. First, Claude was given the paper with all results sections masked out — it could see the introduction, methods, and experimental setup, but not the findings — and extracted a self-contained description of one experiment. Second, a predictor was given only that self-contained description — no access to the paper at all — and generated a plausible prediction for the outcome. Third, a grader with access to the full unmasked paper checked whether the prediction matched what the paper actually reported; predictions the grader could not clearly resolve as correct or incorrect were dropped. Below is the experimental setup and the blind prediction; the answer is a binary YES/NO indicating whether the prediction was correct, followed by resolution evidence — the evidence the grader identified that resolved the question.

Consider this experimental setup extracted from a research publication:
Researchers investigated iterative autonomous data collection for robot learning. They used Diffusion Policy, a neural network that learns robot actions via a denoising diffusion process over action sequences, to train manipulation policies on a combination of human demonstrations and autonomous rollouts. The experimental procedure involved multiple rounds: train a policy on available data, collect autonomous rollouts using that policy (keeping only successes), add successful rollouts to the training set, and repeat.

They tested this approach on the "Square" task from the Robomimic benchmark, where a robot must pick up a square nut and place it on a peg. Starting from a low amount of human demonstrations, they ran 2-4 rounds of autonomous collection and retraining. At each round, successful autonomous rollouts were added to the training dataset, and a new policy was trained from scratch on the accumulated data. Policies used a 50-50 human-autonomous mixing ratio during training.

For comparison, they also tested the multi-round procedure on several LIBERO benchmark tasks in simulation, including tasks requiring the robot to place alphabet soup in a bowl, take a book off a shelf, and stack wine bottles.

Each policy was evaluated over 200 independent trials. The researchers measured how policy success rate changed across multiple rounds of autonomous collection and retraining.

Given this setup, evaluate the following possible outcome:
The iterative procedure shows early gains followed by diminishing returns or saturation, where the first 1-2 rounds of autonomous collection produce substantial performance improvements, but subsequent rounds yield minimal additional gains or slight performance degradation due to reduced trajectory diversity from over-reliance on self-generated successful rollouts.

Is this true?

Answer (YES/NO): NO